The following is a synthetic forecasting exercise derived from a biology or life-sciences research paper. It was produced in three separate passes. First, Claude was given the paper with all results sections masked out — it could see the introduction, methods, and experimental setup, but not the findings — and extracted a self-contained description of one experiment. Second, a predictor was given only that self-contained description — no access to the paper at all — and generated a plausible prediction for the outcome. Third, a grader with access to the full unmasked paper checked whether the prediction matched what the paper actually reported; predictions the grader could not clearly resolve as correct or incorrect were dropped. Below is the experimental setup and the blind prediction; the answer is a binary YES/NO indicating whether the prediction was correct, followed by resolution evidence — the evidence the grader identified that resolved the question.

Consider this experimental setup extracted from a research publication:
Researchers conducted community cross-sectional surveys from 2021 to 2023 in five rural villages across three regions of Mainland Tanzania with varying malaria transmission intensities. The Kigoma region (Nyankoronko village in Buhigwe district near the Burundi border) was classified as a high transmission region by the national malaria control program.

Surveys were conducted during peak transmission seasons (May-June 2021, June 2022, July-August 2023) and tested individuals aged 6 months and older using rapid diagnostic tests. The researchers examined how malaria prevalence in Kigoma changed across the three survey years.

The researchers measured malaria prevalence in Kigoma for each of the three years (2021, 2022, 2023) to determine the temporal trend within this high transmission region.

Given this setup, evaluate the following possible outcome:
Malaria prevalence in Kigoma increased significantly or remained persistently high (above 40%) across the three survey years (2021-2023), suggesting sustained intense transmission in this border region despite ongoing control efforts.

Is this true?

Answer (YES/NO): NO